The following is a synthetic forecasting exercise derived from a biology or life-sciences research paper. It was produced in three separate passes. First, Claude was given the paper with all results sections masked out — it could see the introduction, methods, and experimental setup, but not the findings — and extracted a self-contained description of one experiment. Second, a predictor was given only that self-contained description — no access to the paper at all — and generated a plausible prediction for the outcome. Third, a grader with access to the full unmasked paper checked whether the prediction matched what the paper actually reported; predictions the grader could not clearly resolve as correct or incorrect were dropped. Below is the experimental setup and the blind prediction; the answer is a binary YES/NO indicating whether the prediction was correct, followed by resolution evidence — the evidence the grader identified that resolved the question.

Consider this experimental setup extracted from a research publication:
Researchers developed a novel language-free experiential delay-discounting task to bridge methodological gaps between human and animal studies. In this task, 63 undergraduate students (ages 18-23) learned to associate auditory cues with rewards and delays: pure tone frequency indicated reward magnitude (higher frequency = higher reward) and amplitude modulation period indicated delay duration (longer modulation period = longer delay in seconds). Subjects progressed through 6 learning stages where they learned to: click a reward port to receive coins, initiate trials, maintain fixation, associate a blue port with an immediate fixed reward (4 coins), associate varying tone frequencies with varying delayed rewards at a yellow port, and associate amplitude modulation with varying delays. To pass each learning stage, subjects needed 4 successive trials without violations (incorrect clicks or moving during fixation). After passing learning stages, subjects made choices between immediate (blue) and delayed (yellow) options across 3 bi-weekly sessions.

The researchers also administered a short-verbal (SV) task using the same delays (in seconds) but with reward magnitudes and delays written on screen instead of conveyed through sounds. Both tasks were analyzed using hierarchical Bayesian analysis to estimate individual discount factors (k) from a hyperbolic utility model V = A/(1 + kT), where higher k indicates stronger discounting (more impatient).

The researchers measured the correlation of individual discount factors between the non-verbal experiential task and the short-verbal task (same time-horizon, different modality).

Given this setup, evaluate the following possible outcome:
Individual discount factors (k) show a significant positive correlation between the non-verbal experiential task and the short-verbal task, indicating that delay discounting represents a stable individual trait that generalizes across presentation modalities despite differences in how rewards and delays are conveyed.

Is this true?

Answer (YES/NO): YES